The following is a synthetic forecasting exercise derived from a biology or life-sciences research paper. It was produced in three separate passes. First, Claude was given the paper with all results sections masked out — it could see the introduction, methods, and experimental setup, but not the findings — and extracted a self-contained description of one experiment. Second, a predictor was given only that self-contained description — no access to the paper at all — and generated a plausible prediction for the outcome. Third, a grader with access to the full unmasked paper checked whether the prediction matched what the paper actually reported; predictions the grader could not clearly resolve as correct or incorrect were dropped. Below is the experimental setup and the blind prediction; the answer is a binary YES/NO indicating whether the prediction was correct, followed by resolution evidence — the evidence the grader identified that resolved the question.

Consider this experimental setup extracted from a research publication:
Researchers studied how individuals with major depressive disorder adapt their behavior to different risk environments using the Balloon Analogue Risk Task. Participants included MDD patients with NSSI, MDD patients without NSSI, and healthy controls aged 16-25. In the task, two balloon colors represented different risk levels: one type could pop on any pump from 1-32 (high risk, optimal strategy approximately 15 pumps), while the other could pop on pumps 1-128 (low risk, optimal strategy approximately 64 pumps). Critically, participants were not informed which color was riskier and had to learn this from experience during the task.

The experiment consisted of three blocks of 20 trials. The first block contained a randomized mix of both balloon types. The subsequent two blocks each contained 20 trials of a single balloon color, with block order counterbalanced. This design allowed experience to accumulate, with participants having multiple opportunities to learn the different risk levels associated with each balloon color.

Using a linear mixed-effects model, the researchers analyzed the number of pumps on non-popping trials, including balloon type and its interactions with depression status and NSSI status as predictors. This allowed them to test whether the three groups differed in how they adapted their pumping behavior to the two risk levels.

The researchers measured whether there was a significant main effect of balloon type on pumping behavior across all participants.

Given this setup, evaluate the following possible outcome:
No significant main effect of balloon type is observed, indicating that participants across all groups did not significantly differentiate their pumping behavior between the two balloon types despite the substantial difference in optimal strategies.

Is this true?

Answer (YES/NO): NO